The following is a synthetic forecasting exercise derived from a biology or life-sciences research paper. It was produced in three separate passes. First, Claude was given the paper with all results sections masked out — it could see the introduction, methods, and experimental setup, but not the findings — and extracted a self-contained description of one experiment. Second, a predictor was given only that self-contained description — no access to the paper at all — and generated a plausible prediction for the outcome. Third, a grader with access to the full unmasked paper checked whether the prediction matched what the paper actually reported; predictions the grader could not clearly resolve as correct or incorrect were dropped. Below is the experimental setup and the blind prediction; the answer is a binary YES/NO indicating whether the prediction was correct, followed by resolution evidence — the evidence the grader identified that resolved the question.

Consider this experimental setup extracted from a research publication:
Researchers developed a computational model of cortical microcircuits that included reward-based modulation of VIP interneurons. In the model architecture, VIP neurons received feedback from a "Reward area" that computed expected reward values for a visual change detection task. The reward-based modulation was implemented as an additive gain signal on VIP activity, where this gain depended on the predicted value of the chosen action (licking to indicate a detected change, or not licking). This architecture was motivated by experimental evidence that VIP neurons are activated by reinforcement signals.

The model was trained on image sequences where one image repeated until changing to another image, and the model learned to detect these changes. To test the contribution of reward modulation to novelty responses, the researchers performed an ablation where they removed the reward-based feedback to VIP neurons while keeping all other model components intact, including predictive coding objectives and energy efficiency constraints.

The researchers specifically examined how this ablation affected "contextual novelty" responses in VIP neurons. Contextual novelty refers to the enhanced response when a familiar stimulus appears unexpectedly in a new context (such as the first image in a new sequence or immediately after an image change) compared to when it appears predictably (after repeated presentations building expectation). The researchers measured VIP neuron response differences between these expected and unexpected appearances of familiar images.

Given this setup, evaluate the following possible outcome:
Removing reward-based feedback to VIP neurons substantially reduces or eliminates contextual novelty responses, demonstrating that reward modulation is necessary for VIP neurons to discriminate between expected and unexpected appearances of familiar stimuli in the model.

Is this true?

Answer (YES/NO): YES